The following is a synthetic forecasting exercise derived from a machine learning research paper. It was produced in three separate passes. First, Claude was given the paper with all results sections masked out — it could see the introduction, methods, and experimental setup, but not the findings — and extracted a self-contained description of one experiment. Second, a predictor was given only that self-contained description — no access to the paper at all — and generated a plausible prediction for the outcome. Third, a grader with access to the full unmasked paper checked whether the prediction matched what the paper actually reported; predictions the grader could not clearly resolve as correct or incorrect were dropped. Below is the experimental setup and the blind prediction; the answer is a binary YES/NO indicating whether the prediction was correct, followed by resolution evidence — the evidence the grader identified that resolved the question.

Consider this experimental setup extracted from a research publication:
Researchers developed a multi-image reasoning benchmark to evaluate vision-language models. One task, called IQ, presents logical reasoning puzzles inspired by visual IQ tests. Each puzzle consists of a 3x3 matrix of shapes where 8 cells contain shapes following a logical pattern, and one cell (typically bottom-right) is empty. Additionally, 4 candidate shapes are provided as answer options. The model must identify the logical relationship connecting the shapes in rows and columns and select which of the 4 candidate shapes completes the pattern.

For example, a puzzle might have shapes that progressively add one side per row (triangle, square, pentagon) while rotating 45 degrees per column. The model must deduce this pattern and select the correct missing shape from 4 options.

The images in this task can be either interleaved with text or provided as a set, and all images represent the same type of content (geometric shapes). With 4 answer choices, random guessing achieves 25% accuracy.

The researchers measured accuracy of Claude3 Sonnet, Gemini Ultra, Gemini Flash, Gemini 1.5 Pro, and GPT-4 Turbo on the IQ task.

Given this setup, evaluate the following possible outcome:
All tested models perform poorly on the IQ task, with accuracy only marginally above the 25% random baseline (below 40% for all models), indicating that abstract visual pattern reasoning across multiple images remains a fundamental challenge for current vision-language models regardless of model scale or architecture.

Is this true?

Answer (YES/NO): NO